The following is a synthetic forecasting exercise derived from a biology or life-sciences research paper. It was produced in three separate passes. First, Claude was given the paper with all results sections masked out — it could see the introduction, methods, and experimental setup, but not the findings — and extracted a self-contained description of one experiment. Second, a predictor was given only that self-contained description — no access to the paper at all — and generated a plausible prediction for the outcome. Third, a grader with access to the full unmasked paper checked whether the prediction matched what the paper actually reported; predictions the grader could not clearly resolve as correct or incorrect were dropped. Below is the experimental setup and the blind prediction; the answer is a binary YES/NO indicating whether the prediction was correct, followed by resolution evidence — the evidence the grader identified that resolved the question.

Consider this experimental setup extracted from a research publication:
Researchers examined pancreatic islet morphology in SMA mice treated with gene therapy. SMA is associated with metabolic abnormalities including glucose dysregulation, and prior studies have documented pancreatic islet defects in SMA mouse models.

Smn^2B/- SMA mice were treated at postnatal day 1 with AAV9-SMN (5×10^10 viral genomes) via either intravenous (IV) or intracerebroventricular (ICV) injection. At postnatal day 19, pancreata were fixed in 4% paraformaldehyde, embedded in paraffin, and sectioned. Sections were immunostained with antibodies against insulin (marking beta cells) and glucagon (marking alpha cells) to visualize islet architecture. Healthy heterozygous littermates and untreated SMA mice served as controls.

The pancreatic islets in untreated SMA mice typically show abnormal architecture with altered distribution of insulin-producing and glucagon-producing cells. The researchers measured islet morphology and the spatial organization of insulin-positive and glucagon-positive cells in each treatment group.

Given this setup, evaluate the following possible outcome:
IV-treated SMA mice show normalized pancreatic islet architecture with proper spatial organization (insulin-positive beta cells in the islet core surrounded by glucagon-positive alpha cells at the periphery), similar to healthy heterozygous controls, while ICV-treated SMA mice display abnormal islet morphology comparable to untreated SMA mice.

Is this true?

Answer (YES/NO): NO